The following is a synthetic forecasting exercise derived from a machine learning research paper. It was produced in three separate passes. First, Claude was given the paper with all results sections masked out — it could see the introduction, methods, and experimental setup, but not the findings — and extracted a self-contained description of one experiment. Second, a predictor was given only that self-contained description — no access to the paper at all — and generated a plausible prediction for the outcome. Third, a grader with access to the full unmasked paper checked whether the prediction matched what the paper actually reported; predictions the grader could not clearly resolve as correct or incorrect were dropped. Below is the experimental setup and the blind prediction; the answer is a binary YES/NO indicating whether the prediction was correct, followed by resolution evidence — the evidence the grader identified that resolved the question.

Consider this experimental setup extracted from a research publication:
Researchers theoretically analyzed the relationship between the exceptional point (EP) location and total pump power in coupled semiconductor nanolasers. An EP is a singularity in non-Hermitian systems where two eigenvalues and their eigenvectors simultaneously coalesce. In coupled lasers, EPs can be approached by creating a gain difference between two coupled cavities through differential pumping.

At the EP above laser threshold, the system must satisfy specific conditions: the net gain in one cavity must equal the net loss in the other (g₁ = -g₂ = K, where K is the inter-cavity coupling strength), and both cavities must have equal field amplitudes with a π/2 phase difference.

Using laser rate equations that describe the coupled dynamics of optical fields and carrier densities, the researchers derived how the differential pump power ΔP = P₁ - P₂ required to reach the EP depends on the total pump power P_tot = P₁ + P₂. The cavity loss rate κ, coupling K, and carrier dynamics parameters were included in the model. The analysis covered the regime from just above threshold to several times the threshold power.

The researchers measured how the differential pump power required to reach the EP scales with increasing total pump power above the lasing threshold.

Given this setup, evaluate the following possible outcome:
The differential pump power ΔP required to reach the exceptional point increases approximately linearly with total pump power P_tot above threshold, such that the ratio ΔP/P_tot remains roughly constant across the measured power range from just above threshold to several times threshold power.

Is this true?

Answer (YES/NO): NO